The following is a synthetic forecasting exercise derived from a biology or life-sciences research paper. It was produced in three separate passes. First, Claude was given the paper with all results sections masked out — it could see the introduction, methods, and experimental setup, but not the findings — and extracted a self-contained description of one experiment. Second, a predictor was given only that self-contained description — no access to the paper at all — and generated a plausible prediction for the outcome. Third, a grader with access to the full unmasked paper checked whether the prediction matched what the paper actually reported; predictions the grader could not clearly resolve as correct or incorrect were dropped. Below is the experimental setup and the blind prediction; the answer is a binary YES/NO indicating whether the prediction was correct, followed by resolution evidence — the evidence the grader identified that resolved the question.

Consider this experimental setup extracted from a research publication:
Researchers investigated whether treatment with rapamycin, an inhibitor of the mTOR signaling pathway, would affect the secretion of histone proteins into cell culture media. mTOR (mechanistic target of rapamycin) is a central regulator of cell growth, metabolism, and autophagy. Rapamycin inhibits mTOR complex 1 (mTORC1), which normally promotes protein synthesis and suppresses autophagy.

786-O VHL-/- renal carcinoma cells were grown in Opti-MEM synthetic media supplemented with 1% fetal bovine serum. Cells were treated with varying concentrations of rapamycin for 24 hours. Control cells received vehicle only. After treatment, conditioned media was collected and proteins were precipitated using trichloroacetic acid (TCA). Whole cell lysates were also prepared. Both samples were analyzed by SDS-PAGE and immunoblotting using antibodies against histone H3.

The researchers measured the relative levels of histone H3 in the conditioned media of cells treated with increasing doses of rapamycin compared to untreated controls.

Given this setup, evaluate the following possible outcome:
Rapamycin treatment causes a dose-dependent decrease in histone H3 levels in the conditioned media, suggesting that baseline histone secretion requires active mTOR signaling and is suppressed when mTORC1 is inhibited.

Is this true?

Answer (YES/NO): NO